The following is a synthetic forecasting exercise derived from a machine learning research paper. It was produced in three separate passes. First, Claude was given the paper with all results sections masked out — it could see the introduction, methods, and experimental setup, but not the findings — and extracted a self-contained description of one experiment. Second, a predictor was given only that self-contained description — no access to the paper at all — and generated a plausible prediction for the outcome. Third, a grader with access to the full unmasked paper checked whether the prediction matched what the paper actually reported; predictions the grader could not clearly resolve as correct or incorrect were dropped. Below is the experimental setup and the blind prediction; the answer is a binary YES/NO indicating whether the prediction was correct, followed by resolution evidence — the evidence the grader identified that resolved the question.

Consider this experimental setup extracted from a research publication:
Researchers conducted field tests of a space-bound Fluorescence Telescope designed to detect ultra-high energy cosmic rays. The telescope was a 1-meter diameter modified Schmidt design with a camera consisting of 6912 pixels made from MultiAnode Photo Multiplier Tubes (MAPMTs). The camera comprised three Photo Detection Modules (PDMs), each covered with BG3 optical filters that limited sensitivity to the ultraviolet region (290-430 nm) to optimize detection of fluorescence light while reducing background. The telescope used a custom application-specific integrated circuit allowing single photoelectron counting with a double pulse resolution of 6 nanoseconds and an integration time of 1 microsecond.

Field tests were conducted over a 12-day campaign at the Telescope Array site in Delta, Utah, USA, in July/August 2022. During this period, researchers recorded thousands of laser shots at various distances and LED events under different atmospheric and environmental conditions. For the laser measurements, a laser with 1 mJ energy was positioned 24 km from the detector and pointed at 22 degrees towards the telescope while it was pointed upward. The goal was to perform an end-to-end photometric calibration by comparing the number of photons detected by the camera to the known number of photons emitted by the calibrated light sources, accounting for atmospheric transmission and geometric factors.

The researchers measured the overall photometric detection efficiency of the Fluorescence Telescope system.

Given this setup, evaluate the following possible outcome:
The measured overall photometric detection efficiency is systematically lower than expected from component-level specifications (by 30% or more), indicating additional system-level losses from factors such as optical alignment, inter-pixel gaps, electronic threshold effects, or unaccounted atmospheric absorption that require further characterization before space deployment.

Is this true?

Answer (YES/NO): NO